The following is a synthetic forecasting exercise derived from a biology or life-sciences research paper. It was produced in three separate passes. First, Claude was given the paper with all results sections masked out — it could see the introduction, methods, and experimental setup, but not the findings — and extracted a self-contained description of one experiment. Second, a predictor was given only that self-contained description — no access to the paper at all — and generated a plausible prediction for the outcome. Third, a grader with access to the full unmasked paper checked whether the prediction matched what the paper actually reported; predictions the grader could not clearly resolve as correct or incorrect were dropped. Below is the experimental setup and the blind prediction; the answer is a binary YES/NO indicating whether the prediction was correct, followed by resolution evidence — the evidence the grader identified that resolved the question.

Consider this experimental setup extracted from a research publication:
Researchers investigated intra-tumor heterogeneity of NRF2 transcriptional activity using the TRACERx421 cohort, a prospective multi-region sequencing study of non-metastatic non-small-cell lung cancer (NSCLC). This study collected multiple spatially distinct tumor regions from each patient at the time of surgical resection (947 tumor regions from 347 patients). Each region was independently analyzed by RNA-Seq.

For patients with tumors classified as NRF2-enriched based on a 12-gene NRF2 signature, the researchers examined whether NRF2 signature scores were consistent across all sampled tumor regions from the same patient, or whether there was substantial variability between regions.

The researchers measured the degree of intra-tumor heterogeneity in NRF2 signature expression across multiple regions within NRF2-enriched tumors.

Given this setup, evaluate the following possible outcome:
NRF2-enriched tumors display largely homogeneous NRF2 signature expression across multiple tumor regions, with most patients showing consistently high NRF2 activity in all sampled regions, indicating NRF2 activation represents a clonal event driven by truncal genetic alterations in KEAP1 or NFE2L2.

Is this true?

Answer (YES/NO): NO